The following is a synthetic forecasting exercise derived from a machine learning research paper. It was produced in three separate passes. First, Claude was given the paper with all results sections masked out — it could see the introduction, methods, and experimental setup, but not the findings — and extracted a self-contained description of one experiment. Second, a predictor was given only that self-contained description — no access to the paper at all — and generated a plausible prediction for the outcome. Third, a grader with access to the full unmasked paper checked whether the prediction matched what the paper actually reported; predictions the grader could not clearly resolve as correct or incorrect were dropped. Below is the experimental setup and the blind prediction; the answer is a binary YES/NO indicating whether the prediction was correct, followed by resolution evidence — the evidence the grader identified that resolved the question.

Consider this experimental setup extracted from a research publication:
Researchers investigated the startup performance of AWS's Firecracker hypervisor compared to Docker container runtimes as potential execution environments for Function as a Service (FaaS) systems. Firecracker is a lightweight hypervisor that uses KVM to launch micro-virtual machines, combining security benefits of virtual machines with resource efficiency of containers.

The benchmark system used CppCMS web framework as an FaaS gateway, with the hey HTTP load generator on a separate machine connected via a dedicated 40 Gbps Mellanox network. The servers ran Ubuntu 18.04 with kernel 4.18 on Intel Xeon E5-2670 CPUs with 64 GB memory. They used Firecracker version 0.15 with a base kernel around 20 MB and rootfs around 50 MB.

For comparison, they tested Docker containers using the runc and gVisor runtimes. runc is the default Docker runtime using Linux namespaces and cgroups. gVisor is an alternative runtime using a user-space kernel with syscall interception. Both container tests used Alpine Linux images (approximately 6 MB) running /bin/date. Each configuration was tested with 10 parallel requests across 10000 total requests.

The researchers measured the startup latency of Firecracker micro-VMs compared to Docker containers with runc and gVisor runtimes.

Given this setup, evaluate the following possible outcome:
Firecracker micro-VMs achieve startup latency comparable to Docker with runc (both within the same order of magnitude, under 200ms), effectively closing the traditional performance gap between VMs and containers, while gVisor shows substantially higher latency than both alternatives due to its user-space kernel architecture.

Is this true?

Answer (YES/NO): NO